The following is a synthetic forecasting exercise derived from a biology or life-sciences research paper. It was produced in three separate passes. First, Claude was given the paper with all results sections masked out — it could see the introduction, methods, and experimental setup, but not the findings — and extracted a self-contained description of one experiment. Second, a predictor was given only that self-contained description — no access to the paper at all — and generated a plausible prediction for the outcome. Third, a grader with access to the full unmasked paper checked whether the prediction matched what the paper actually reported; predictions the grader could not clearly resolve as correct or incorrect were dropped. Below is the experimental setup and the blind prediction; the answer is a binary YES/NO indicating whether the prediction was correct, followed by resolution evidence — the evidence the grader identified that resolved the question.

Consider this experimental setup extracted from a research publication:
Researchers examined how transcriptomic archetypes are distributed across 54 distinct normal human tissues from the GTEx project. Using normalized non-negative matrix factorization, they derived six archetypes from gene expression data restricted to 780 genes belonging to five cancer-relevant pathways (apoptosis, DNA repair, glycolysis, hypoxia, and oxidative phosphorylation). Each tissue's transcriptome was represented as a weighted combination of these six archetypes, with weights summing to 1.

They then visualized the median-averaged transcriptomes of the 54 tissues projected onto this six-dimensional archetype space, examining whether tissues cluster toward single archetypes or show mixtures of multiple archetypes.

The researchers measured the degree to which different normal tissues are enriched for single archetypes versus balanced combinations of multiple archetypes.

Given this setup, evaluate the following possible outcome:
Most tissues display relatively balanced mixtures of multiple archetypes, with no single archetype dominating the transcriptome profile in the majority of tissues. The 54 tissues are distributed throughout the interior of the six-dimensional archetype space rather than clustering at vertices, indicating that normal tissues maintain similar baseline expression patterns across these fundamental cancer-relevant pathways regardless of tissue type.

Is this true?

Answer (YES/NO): NO